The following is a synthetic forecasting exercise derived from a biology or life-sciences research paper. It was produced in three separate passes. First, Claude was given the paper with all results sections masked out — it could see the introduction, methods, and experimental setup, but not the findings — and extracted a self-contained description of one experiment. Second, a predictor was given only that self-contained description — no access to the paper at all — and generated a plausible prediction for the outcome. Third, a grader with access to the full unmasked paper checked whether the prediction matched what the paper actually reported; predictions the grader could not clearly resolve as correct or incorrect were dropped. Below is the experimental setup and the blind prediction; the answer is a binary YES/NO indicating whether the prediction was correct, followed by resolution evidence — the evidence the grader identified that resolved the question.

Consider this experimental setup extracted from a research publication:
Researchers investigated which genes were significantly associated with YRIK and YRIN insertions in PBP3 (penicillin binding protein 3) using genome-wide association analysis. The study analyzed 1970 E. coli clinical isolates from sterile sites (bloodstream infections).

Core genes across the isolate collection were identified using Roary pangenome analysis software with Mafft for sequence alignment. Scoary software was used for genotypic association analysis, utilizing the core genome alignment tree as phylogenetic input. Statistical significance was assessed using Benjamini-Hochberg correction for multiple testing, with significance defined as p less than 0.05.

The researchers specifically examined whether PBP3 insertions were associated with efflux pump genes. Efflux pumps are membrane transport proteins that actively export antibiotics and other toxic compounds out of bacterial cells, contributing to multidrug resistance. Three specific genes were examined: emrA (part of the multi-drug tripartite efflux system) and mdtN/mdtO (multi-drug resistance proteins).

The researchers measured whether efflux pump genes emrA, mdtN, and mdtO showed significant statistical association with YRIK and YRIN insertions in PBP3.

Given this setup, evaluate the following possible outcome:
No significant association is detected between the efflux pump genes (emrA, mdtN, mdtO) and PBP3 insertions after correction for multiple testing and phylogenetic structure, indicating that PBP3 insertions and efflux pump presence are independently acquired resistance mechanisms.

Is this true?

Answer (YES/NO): NO